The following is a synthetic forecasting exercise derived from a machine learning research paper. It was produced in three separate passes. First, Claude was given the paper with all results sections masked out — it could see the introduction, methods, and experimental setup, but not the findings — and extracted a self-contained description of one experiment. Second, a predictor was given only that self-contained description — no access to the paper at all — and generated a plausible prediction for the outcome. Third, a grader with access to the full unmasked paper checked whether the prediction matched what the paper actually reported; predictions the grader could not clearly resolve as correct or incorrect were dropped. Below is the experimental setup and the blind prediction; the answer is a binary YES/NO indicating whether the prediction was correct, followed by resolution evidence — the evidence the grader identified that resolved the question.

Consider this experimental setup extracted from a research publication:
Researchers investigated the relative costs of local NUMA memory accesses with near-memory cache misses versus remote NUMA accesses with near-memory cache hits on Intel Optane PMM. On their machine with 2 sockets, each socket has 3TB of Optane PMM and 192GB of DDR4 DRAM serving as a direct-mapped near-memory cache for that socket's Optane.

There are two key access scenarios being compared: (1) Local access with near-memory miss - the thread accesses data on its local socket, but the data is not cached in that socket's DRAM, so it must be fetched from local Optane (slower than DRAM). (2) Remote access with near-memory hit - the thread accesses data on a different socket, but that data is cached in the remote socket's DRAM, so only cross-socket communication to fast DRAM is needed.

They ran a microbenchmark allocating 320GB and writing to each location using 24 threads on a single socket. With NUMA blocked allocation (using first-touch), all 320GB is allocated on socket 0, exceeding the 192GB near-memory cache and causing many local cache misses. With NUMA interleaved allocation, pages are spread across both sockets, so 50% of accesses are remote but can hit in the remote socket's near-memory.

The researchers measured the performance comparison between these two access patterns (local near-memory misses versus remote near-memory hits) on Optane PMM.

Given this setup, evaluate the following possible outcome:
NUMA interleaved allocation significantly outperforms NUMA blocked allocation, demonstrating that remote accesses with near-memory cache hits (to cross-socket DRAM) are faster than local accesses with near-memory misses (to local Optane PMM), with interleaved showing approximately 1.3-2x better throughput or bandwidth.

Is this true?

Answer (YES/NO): NO